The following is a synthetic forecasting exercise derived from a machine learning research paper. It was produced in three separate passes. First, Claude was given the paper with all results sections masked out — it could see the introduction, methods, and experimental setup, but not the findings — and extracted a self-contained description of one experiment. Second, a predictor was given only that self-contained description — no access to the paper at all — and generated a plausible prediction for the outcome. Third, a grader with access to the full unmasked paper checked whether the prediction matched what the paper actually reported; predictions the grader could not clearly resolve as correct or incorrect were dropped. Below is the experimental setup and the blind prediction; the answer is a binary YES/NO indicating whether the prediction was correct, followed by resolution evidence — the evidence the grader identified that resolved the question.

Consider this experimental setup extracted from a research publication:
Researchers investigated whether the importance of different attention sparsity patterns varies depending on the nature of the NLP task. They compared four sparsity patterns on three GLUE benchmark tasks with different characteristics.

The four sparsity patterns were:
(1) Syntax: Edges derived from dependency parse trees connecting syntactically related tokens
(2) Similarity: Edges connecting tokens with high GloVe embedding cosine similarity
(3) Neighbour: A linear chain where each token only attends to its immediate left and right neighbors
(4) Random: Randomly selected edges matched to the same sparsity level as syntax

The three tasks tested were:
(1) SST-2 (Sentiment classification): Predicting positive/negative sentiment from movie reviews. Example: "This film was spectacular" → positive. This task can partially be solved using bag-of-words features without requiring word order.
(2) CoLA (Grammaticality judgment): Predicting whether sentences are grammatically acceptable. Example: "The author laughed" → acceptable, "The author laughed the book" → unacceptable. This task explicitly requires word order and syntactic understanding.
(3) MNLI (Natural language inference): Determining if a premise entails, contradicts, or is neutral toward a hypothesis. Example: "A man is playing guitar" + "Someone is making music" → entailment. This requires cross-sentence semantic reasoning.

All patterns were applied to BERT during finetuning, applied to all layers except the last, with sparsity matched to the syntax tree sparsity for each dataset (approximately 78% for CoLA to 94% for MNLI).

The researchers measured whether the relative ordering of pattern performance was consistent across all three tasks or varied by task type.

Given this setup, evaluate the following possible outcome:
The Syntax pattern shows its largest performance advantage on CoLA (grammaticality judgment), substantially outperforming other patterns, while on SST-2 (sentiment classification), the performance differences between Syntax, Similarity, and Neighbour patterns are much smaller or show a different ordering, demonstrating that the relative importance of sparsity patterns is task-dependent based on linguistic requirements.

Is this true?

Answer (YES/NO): NO